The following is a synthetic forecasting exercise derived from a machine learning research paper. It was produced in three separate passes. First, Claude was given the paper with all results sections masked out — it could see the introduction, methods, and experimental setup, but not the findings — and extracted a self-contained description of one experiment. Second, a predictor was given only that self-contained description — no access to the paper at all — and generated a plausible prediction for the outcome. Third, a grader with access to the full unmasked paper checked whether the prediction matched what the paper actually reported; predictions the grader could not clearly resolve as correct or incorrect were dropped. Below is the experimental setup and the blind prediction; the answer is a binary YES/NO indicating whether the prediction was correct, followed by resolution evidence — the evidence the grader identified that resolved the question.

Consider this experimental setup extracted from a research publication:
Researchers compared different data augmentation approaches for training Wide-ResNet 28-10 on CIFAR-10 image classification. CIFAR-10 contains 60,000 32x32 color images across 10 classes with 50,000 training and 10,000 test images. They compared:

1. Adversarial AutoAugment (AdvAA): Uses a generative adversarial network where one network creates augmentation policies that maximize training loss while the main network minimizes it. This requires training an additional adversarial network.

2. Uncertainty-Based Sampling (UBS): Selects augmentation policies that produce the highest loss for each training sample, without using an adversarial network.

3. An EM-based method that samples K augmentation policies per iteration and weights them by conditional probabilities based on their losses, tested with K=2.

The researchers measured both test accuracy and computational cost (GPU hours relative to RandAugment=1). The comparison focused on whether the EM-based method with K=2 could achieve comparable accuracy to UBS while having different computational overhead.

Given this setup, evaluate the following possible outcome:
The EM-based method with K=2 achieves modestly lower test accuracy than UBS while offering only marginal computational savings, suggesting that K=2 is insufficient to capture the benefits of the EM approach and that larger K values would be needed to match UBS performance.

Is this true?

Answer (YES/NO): NO